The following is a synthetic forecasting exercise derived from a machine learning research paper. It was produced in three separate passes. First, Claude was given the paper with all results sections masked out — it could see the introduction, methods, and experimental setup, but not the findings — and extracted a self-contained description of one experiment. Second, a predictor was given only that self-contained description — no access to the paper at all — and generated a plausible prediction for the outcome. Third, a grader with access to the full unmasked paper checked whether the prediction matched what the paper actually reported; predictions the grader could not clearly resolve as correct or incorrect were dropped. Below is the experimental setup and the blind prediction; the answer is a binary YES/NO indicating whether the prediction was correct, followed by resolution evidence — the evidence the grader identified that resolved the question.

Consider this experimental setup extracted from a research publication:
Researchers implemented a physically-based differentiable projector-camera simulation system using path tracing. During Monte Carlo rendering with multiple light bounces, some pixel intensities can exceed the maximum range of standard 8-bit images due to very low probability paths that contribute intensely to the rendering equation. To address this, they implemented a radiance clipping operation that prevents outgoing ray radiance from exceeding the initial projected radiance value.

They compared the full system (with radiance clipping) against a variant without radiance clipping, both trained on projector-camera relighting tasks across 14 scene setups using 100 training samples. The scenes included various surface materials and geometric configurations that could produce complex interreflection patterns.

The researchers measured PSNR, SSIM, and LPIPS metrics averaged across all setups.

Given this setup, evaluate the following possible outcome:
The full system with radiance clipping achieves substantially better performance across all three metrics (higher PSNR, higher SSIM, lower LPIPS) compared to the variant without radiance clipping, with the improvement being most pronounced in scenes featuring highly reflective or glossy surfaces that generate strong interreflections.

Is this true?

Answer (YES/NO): NO